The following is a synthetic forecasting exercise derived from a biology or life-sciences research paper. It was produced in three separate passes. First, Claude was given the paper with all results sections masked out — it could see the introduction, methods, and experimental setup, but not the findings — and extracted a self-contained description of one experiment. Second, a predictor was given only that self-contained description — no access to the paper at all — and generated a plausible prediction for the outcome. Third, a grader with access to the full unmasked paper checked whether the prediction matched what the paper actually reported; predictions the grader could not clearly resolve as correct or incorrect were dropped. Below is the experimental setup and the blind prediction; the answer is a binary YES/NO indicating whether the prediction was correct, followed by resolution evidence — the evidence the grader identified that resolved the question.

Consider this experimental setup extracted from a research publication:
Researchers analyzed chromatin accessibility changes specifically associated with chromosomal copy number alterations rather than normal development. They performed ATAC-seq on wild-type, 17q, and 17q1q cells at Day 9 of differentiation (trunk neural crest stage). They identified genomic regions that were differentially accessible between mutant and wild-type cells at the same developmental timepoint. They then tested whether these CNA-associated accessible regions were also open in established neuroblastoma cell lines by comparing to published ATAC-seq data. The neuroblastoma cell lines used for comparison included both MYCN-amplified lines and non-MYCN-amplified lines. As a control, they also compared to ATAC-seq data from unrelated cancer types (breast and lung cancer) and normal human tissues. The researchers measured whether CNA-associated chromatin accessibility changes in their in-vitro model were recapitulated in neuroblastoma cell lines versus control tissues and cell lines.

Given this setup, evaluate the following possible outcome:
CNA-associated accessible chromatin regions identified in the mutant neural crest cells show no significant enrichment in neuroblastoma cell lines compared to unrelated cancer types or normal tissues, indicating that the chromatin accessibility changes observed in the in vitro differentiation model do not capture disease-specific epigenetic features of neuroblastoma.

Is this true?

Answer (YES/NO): NO